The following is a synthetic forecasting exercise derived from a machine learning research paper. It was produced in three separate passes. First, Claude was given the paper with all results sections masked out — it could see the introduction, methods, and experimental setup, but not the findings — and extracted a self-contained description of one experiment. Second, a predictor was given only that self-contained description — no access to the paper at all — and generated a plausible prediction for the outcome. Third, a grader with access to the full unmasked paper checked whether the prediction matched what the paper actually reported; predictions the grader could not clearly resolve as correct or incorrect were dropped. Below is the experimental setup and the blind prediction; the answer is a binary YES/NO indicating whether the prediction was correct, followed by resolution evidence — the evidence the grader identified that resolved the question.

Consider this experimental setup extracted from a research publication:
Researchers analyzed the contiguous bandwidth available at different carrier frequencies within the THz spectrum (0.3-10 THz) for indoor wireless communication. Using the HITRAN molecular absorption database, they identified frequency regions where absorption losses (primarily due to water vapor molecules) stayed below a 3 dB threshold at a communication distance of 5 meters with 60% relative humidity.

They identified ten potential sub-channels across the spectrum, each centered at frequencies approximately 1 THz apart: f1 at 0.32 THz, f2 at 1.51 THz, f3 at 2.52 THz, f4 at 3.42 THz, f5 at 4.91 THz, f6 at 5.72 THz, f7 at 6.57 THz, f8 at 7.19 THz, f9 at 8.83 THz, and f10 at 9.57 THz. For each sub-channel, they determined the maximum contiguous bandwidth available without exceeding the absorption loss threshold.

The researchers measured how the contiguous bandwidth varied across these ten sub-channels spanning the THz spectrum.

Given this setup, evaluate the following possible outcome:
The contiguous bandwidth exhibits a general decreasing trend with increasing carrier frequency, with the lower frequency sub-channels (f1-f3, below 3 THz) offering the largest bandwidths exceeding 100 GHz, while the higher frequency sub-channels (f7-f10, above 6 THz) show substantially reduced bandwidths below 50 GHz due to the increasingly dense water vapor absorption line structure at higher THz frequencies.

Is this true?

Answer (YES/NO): NO